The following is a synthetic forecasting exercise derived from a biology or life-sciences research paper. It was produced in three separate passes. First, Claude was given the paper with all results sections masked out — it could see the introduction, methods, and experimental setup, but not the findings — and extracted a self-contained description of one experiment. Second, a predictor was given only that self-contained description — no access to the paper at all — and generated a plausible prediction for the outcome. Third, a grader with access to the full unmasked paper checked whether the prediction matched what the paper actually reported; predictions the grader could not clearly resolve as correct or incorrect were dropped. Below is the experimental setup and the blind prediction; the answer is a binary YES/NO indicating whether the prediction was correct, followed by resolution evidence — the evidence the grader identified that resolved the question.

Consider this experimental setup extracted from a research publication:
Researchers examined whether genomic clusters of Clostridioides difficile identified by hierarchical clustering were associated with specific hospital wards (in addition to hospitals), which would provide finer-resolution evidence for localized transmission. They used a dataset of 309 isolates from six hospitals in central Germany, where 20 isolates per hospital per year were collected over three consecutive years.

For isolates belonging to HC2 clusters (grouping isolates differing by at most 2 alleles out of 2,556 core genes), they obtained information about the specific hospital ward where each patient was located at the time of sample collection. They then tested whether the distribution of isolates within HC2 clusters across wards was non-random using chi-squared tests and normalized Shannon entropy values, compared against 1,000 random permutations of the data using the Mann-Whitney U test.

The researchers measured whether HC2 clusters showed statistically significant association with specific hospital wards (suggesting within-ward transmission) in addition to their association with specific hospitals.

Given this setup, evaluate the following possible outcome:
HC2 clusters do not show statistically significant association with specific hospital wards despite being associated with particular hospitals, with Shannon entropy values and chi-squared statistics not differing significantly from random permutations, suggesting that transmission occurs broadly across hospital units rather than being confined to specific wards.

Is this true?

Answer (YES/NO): NO